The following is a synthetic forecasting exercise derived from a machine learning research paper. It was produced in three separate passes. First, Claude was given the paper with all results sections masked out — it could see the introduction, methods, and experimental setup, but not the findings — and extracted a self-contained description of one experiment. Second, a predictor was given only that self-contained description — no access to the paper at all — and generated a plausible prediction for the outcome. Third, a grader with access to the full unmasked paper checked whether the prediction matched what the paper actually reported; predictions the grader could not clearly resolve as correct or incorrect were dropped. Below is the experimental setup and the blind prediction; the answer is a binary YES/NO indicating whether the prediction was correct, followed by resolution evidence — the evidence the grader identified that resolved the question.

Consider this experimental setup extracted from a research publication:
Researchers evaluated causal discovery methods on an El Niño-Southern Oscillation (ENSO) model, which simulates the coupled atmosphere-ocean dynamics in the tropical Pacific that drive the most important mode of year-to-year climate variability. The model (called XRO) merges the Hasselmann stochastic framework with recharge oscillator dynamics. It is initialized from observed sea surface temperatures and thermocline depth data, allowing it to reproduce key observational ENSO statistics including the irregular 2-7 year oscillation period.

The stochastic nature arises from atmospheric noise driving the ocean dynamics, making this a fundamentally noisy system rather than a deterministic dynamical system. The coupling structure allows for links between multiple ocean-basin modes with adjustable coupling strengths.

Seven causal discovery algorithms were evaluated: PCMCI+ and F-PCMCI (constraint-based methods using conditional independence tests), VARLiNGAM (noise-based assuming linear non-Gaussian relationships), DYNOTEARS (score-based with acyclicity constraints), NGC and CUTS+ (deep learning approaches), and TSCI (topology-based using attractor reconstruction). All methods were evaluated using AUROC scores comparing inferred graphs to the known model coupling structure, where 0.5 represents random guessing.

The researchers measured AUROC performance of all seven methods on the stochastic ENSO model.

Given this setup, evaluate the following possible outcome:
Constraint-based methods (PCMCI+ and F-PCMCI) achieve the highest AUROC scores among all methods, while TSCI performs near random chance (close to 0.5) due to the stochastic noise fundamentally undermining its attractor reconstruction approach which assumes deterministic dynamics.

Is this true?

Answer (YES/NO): NO